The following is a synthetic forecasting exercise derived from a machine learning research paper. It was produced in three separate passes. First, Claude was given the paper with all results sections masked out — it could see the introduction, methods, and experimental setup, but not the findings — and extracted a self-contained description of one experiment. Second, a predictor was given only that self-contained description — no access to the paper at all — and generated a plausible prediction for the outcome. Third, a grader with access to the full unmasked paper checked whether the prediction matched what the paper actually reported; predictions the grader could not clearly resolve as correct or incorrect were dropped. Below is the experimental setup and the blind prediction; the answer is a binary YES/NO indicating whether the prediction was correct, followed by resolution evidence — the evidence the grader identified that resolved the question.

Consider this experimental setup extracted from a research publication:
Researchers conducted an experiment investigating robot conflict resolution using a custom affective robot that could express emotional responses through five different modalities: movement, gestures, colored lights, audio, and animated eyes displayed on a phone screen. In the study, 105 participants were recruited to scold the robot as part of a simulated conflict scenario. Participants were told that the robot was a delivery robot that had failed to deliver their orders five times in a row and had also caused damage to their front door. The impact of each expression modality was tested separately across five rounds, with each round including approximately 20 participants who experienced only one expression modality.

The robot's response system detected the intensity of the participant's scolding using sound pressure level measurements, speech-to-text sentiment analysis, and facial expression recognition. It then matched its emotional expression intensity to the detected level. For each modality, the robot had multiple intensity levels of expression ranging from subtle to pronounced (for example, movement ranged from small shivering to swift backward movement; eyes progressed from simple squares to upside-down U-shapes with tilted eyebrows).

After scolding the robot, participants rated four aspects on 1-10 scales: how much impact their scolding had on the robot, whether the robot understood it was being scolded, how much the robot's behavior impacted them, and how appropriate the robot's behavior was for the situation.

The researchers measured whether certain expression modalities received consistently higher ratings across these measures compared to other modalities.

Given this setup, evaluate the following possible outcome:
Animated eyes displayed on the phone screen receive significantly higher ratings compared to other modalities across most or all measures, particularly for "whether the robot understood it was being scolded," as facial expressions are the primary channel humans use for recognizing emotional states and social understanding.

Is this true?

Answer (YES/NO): NO